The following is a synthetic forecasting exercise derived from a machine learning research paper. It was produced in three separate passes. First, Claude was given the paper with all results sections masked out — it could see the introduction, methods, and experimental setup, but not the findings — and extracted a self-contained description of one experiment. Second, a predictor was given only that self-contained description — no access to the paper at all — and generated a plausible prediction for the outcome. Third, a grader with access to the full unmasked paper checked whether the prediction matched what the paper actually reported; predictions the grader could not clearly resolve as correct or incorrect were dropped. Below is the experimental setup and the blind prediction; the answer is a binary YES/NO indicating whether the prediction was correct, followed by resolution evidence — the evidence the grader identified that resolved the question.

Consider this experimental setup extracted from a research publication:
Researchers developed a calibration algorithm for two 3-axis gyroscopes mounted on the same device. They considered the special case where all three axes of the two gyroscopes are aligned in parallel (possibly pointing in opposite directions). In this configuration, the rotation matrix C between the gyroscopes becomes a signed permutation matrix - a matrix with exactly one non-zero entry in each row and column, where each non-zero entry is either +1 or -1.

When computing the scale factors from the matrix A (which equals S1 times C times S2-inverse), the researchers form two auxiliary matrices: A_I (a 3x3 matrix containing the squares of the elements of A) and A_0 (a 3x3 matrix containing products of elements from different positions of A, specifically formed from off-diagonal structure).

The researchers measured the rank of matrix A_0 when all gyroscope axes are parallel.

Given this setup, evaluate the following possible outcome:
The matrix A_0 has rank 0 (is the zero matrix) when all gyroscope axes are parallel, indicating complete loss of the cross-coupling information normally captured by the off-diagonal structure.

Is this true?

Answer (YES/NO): YES